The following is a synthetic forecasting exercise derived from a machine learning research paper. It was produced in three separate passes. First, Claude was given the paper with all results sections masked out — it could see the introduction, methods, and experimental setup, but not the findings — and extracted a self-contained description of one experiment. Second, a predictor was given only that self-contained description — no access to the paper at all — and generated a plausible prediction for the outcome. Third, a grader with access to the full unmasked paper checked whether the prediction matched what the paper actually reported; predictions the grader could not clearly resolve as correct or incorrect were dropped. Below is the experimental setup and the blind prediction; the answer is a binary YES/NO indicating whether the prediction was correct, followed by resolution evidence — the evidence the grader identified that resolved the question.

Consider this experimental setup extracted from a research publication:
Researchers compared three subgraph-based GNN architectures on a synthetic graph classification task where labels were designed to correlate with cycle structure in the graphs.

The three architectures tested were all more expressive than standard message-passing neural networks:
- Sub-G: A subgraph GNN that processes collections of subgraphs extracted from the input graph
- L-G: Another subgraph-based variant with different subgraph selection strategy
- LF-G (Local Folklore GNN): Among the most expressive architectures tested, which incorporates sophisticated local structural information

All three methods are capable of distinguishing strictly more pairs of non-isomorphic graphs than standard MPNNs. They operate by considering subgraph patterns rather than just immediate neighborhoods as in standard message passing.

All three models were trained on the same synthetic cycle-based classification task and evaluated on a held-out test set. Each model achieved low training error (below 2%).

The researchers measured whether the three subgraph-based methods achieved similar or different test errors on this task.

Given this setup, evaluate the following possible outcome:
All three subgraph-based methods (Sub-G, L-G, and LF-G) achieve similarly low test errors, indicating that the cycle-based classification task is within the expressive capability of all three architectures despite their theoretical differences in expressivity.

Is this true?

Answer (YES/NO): NO